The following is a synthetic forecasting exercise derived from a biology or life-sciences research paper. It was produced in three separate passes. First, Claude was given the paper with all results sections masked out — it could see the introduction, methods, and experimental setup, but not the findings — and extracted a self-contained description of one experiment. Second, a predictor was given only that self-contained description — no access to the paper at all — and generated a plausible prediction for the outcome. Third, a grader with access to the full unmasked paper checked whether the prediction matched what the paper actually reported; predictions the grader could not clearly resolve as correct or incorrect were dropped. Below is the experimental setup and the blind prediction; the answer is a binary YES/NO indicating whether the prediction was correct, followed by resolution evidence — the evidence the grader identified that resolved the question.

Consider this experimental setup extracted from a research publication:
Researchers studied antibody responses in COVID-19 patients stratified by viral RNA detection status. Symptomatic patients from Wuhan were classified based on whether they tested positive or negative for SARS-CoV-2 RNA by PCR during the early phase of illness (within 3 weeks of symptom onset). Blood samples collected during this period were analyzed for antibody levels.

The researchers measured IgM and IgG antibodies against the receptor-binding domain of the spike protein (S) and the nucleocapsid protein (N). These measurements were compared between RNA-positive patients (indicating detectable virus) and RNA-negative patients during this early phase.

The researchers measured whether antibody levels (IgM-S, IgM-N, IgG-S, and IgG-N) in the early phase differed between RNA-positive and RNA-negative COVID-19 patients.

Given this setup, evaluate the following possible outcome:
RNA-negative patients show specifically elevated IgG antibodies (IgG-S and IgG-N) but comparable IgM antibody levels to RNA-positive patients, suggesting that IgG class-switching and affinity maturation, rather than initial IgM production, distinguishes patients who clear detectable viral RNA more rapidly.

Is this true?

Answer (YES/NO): NO